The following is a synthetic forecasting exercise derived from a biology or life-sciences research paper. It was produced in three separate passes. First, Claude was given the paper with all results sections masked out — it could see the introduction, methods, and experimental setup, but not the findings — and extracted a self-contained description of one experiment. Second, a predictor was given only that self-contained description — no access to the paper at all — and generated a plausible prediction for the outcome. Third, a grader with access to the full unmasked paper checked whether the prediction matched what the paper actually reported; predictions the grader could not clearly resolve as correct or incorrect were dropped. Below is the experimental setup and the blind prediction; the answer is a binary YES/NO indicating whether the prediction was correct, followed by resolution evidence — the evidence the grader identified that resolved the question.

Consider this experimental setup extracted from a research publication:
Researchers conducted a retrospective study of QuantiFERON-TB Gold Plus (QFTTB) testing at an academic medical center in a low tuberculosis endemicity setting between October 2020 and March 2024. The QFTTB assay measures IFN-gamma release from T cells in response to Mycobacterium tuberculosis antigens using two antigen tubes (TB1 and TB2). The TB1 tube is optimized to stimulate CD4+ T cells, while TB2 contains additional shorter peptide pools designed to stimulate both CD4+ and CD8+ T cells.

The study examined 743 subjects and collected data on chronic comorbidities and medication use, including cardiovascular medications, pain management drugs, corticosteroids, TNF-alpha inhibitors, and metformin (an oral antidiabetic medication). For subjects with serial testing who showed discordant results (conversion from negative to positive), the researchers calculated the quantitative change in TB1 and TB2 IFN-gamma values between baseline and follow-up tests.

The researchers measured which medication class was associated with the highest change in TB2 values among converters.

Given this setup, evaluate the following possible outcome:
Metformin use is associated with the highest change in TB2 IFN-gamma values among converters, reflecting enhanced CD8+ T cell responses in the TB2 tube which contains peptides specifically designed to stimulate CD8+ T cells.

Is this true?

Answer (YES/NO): YES